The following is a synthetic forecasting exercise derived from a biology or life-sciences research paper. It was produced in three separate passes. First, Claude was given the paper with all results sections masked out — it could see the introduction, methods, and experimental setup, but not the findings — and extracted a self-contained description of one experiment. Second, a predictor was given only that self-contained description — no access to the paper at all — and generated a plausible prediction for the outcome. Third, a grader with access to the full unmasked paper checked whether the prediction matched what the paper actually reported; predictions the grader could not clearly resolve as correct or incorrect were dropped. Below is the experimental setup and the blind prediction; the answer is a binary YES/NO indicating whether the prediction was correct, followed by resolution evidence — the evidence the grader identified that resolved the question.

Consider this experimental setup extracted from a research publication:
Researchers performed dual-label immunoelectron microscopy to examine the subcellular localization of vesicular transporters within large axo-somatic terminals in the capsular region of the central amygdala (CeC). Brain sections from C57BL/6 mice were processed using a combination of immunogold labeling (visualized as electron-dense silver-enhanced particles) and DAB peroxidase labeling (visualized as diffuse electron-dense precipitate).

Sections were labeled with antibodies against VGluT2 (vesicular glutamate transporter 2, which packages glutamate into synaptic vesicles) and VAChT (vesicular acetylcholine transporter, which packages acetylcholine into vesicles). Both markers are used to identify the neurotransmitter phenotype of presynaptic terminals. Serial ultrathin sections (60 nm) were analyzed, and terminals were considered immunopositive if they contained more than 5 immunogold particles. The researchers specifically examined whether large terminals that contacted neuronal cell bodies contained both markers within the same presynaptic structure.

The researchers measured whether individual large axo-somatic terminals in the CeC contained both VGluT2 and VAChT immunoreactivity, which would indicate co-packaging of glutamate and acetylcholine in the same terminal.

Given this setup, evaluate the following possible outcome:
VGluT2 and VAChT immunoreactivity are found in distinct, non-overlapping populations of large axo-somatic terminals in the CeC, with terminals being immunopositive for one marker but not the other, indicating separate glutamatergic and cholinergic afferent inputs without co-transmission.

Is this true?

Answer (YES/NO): NO